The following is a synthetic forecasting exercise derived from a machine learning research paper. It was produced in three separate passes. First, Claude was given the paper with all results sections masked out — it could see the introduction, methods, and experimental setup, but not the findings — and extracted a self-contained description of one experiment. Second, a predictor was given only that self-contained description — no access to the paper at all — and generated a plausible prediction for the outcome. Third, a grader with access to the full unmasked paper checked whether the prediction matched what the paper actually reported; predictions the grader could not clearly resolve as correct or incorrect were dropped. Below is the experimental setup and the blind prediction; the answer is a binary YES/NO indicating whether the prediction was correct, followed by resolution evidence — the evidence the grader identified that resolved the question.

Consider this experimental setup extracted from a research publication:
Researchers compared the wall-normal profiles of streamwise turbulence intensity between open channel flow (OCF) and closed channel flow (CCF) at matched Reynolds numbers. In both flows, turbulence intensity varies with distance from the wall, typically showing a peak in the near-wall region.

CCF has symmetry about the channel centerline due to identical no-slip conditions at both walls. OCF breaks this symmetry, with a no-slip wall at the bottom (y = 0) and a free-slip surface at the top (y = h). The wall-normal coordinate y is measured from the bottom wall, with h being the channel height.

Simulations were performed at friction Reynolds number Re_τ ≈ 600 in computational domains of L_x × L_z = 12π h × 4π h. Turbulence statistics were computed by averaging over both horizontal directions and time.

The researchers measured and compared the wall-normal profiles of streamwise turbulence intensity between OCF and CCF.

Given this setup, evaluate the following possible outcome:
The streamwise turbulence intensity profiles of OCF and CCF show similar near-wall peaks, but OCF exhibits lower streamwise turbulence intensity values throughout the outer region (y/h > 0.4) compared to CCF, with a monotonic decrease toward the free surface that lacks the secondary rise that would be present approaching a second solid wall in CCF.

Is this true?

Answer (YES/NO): NO